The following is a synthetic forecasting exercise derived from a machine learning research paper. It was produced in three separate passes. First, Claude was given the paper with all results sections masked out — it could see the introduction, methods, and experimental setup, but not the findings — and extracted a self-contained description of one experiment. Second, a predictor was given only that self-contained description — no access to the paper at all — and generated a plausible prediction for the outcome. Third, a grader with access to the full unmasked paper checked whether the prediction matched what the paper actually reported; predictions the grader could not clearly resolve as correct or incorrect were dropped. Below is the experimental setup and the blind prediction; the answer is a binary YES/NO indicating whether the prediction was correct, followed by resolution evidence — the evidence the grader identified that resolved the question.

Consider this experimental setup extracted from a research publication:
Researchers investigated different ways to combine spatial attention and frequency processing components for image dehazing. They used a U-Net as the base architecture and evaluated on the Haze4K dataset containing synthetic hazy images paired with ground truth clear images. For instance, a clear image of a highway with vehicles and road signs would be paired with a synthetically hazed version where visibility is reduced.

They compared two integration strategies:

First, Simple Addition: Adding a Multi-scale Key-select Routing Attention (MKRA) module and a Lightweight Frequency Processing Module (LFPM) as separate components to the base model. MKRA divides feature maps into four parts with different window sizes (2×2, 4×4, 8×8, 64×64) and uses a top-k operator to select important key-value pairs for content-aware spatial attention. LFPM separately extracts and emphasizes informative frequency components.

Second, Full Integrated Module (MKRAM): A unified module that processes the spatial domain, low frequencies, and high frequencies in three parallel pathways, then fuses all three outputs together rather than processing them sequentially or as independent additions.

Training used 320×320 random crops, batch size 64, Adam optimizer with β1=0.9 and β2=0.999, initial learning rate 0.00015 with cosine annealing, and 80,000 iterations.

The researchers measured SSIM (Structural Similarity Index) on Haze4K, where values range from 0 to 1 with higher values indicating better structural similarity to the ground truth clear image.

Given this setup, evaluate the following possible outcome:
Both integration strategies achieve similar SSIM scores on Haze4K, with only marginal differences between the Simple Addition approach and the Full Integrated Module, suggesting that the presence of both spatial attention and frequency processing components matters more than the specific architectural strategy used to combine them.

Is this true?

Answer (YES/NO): NO